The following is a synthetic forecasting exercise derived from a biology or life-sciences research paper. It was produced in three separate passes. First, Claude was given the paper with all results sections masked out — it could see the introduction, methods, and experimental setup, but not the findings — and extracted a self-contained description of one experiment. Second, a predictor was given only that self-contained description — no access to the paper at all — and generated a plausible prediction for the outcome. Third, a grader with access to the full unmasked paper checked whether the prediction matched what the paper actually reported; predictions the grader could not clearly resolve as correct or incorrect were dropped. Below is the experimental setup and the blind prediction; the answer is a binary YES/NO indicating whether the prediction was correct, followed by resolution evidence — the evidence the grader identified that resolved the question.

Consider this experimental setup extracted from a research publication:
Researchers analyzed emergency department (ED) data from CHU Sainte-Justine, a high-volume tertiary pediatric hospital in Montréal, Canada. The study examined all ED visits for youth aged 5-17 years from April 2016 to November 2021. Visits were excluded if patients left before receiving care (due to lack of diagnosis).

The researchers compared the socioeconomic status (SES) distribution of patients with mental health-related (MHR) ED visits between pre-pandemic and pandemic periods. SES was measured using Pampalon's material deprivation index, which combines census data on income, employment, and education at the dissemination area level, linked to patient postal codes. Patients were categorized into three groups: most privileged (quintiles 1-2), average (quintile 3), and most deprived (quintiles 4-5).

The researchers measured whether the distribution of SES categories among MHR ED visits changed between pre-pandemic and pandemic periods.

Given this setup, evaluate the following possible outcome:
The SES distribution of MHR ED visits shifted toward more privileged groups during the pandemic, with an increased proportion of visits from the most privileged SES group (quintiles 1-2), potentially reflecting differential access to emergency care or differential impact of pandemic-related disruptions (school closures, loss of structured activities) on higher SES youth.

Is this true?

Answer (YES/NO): NO